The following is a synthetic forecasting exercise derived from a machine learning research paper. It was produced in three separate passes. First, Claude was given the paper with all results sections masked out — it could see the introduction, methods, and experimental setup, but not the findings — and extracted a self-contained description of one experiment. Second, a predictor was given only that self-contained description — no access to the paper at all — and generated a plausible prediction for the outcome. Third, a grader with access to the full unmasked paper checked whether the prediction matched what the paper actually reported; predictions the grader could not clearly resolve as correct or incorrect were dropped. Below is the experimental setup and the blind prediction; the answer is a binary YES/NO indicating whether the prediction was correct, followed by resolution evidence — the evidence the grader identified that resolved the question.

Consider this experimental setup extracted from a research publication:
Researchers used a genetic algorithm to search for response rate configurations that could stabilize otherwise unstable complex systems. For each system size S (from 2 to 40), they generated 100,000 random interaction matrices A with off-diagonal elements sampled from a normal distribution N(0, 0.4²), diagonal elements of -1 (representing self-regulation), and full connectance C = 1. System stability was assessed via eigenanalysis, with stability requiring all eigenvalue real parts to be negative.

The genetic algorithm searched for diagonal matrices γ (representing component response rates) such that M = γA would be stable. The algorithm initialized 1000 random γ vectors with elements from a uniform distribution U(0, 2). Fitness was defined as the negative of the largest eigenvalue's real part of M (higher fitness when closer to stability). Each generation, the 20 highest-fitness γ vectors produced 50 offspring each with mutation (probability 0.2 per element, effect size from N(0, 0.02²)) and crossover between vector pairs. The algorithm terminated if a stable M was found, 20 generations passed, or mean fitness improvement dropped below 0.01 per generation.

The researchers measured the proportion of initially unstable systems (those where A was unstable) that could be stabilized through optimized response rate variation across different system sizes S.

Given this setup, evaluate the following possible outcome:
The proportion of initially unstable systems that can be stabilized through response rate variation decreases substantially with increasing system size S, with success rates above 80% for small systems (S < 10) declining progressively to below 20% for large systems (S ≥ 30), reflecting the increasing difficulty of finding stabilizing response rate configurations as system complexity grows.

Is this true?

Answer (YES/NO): NO